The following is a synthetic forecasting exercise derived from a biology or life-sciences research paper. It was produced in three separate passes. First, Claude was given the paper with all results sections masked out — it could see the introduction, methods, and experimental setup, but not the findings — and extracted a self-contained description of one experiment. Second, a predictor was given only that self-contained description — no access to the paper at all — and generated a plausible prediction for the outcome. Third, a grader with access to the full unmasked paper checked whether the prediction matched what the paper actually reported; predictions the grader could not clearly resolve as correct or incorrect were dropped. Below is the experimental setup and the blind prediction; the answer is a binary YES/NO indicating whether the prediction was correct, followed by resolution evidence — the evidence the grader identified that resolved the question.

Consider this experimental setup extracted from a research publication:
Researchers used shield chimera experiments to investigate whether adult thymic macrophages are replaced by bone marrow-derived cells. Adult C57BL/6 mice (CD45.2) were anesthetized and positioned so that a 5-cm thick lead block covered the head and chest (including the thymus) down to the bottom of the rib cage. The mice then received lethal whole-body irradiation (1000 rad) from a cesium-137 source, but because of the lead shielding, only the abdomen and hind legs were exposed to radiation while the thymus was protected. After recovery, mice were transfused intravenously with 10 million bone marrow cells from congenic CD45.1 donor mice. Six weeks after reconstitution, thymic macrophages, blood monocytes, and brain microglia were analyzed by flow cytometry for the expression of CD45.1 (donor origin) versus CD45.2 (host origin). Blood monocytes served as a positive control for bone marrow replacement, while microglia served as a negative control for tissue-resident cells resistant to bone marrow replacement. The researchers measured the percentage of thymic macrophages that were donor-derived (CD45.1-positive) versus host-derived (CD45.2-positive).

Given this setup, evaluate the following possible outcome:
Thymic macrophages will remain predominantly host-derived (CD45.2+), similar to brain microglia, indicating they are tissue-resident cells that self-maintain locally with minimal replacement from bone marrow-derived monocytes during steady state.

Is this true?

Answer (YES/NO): NO